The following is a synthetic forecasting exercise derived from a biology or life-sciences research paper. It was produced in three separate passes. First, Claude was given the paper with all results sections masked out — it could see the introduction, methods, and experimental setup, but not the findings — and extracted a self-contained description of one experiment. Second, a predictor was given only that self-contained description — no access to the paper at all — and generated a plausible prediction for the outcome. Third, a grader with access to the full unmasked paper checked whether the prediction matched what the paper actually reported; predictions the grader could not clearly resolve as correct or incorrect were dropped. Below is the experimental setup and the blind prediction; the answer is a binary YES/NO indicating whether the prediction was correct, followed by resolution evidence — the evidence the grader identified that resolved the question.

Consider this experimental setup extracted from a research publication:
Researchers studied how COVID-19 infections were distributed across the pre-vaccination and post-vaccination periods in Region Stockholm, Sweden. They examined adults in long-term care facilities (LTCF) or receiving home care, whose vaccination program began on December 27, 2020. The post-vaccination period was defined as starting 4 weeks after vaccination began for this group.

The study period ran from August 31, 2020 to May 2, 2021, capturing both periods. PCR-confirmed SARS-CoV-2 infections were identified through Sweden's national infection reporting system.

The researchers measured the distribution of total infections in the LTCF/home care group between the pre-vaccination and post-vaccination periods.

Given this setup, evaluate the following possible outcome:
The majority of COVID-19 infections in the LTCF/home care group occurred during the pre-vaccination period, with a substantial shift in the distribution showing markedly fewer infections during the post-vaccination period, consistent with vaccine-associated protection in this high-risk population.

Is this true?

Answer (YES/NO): YES